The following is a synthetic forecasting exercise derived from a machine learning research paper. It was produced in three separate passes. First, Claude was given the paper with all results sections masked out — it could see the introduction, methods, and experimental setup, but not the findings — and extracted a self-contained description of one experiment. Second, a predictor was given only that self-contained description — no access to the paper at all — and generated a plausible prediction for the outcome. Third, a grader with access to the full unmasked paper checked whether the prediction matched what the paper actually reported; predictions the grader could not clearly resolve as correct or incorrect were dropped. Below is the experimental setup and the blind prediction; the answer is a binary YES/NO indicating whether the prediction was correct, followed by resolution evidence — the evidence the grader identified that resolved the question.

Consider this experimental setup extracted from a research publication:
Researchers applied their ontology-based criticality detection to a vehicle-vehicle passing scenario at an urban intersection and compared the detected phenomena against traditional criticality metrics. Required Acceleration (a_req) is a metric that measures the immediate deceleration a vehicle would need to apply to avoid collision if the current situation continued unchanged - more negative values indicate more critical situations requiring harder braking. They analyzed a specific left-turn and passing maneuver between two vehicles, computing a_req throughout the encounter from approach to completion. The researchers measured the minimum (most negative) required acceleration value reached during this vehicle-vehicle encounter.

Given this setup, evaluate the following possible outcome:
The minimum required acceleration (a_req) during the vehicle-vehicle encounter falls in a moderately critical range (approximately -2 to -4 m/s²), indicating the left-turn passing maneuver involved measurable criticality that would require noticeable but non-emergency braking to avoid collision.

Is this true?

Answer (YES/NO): NO